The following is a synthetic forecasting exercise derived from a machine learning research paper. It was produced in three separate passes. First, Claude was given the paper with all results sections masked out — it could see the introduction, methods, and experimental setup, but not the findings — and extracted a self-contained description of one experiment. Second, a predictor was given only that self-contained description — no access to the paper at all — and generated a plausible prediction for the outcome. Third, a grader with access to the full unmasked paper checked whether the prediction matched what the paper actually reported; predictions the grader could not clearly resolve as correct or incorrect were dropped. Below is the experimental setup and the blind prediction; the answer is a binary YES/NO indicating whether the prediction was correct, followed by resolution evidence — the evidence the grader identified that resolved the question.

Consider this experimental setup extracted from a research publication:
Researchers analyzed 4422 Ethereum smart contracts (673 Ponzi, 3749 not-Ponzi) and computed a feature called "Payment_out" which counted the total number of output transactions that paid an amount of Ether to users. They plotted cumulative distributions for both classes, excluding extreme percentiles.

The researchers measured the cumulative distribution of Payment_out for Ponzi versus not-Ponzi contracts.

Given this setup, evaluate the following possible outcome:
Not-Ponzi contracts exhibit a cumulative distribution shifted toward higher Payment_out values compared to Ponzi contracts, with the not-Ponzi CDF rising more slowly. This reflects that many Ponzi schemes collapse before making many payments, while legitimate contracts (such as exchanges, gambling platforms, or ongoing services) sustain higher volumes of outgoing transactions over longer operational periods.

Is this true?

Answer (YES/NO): NO